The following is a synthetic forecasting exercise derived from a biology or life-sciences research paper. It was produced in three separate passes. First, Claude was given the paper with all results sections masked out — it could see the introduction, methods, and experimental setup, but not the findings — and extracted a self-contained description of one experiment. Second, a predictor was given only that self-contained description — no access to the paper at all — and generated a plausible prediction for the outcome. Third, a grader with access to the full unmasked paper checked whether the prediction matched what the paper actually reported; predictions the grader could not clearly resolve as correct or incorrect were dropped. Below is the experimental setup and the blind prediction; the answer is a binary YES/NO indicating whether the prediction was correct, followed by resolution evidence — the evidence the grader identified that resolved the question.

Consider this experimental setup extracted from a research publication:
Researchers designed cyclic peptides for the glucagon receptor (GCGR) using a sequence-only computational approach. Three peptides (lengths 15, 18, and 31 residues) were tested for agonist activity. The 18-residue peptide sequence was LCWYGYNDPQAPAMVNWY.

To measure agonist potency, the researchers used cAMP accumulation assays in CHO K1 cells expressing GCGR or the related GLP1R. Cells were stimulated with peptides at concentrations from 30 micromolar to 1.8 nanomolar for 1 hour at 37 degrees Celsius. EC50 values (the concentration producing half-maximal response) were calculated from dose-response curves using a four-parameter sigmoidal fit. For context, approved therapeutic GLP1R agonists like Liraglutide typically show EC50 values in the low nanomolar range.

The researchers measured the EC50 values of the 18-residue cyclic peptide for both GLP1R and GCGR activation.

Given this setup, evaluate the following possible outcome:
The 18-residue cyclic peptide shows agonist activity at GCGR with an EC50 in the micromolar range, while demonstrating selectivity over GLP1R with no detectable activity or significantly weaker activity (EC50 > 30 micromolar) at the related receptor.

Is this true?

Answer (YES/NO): NO